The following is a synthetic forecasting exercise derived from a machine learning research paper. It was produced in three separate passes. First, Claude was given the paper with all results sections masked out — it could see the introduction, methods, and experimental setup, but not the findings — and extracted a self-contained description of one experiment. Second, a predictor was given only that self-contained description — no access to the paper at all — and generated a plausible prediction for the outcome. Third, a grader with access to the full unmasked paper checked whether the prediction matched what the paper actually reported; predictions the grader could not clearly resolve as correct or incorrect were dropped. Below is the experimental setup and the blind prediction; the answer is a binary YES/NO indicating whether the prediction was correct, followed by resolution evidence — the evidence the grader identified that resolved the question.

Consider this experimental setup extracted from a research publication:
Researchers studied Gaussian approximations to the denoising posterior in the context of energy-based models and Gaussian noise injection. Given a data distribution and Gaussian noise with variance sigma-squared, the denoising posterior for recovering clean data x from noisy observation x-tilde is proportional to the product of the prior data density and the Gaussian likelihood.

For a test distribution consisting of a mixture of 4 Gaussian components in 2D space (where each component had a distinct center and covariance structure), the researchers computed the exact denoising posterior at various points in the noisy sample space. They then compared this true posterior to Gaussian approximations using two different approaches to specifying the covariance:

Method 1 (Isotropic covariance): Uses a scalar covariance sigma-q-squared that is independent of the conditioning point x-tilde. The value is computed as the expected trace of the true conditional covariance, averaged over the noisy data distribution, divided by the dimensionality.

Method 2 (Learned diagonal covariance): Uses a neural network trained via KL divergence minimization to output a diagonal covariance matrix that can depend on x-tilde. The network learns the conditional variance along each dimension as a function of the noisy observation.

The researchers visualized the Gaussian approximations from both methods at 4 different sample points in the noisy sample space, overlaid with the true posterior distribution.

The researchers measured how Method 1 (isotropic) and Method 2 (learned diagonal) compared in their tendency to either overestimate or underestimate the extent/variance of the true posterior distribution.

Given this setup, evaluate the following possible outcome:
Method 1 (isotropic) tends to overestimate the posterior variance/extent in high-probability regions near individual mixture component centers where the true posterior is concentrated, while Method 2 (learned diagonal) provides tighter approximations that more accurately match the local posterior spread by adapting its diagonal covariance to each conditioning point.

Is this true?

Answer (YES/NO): NO